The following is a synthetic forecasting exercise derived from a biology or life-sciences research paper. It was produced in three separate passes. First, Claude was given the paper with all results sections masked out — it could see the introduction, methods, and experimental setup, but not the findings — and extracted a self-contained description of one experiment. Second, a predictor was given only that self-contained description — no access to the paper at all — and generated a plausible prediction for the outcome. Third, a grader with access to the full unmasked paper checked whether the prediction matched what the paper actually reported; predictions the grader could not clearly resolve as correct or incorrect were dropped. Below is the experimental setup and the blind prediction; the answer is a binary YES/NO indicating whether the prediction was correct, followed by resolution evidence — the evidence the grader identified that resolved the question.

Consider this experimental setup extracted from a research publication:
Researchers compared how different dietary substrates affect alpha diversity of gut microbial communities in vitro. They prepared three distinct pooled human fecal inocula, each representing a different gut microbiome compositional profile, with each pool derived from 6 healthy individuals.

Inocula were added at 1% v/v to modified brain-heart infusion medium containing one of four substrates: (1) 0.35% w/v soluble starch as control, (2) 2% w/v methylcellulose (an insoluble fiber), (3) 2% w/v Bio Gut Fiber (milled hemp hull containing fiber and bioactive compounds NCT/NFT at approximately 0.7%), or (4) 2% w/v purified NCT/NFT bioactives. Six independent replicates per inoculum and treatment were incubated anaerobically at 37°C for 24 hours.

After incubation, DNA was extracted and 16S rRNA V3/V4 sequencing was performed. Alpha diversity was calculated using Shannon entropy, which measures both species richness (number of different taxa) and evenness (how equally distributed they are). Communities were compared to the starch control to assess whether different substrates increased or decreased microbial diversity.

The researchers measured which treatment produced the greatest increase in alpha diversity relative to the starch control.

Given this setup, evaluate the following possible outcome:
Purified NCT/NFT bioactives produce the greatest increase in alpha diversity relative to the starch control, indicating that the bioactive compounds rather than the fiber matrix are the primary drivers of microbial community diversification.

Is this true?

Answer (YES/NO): NO